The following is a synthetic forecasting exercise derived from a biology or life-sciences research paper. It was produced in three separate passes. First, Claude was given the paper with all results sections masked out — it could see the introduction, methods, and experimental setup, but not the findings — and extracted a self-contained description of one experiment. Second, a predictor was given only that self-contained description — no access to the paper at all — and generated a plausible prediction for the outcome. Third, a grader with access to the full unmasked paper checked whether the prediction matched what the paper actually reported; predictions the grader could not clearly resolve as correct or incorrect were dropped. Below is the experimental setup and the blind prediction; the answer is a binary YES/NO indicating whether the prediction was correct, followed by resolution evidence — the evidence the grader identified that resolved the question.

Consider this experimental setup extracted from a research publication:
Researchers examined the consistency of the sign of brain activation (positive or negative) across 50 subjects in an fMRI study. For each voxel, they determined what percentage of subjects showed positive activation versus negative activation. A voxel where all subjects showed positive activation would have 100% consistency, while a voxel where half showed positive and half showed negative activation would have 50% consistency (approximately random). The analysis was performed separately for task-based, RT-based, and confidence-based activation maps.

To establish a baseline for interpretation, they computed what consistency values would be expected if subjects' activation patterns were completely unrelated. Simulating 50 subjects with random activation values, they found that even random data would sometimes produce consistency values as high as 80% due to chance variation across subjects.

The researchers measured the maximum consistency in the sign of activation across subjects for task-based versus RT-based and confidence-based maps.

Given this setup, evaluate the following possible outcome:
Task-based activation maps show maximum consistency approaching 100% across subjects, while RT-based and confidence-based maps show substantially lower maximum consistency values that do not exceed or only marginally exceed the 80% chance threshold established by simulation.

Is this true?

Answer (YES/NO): NO